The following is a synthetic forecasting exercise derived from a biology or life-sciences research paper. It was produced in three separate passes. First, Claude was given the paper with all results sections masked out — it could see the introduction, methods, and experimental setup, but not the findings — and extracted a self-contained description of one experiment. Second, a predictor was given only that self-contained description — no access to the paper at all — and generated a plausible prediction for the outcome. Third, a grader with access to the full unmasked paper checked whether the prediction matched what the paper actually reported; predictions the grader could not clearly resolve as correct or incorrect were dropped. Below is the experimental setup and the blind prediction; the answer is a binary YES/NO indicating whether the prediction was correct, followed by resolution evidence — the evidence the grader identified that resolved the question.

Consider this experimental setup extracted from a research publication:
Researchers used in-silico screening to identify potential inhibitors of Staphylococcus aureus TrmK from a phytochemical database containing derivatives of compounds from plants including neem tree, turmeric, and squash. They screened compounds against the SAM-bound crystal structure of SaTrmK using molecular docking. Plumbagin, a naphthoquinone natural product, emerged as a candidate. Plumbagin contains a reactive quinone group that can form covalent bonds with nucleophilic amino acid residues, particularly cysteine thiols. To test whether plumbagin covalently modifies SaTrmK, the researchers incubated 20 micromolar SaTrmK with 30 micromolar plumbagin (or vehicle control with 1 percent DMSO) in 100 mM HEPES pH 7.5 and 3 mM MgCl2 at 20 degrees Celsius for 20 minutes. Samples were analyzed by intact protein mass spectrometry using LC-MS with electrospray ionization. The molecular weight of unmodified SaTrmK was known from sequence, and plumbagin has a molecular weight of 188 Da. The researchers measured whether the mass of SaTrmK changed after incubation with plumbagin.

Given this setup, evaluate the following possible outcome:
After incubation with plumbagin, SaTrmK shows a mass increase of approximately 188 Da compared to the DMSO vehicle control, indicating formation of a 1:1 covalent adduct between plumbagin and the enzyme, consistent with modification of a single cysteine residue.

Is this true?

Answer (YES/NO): NO